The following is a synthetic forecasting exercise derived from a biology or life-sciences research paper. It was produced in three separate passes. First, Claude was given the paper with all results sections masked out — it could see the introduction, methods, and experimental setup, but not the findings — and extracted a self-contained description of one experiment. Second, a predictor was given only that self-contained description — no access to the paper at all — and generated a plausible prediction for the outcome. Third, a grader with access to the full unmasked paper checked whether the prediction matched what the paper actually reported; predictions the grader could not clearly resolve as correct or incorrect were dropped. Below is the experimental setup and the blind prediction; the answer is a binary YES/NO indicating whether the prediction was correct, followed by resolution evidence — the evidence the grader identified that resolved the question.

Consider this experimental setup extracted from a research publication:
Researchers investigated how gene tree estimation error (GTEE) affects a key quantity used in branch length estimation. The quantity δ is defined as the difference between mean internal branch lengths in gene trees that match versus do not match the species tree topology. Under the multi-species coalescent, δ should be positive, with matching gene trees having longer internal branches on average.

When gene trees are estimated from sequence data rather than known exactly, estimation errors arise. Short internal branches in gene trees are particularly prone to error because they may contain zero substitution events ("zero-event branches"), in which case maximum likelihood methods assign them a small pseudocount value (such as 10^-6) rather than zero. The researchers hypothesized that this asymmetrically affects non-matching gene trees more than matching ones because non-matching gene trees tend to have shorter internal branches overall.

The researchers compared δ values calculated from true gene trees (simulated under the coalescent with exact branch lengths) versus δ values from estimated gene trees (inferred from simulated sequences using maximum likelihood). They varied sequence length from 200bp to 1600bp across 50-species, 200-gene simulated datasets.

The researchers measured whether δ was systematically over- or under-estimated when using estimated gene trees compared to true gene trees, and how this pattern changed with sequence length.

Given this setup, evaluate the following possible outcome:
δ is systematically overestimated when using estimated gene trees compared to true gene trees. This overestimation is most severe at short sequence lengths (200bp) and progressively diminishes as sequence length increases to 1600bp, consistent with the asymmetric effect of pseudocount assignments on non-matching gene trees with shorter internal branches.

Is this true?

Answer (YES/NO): YES